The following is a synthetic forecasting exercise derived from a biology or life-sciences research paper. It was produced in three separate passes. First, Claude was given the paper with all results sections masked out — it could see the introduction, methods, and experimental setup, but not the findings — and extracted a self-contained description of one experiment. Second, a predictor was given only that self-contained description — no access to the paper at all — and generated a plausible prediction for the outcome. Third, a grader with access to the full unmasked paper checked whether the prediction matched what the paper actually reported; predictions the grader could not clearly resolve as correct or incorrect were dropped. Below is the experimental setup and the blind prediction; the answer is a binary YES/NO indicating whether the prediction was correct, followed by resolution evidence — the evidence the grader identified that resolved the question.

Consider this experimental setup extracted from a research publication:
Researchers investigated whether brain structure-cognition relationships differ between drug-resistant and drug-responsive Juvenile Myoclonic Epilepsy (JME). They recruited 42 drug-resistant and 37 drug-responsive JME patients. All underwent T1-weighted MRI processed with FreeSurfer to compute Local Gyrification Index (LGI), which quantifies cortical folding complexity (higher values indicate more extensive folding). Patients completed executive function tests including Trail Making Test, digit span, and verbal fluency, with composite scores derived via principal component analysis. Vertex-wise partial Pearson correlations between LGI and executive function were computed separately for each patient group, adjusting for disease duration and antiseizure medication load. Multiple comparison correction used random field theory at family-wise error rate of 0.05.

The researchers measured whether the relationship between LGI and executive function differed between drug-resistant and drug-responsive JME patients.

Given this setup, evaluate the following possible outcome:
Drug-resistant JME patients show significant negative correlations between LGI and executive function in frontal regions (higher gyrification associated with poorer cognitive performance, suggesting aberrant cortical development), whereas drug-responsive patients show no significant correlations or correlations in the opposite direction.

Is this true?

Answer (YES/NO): NO